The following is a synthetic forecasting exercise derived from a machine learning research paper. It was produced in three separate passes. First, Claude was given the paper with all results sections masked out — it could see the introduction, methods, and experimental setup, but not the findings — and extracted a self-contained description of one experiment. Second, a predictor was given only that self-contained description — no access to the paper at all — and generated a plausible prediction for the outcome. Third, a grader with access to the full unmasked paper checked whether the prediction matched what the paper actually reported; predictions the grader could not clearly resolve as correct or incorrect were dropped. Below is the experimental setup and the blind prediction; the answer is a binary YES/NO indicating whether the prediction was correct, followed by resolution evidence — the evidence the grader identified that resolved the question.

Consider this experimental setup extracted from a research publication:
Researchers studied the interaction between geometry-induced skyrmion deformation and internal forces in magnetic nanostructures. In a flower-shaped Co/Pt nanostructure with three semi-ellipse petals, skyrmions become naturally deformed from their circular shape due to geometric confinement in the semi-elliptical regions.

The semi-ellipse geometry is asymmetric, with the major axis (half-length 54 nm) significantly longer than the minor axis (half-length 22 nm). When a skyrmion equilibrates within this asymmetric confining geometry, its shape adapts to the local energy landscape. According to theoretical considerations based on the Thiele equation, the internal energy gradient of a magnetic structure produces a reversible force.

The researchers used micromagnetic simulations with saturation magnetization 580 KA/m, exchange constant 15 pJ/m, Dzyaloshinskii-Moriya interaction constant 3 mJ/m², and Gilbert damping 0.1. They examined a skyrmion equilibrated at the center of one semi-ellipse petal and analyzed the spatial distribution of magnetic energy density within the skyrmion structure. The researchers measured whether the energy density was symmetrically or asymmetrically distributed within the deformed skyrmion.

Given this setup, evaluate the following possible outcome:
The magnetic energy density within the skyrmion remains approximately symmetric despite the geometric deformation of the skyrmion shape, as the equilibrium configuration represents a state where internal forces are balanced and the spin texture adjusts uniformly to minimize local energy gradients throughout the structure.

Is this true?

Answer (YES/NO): NO